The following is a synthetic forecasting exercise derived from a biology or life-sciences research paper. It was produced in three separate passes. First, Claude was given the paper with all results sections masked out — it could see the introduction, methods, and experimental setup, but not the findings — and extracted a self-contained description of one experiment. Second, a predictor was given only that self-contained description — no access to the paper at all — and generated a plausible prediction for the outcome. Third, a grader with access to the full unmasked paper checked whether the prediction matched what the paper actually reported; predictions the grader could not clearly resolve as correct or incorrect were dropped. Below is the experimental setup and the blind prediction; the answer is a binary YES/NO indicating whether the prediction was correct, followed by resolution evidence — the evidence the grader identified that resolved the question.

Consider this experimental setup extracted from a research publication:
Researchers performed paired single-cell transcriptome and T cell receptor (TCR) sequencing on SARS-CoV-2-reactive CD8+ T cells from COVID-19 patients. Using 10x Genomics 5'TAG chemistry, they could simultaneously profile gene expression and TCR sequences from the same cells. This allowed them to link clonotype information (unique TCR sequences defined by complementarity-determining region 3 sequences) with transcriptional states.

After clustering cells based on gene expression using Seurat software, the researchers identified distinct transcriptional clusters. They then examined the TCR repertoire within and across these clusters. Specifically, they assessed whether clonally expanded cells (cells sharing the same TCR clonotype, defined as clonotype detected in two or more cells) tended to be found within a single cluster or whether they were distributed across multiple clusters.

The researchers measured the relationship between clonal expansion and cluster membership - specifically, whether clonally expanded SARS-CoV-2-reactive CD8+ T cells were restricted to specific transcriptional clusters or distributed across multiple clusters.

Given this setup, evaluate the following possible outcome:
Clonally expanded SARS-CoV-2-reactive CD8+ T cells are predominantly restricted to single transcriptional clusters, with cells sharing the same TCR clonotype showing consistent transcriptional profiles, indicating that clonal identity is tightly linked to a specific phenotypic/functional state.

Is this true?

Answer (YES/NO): NO